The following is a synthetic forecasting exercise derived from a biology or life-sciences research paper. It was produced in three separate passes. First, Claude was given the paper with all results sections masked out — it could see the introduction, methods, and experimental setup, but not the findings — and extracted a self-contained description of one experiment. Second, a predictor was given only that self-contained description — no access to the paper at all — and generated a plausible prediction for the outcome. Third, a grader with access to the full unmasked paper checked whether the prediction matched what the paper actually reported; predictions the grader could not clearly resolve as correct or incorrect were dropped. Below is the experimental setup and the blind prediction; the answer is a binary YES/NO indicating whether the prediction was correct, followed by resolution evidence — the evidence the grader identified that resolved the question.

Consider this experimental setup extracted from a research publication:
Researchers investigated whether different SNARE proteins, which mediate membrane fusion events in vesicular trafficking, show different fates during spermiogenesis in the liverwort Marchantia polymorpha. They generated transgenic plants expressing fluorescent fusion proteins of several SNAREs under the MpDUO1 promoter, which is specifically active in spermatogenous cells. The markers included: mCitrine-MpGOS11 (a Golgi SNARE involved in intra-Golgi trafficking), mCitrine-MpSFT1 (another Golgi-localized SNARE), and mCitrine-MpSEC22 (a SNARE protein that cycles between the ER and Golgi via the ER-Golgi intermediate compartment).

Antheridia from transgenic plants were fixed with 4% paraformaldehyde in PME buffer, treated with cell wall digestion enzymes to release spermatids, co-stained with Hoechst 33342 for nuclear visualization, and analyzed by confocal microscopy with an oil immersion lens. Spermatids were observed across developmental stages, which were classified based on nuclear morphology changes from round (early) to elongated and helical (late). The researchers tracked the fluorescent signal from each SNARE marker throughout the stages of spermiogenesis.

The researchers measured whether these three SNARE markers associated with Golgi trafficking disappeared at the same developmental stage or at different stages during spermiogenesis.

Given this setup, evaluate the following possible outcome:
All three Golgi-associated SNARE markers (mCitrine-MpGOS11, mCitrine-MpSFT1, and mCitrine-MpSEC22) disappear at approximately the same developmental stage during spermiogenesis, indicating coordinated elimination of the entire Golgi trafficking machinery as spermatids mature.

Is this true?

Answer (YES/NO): NO